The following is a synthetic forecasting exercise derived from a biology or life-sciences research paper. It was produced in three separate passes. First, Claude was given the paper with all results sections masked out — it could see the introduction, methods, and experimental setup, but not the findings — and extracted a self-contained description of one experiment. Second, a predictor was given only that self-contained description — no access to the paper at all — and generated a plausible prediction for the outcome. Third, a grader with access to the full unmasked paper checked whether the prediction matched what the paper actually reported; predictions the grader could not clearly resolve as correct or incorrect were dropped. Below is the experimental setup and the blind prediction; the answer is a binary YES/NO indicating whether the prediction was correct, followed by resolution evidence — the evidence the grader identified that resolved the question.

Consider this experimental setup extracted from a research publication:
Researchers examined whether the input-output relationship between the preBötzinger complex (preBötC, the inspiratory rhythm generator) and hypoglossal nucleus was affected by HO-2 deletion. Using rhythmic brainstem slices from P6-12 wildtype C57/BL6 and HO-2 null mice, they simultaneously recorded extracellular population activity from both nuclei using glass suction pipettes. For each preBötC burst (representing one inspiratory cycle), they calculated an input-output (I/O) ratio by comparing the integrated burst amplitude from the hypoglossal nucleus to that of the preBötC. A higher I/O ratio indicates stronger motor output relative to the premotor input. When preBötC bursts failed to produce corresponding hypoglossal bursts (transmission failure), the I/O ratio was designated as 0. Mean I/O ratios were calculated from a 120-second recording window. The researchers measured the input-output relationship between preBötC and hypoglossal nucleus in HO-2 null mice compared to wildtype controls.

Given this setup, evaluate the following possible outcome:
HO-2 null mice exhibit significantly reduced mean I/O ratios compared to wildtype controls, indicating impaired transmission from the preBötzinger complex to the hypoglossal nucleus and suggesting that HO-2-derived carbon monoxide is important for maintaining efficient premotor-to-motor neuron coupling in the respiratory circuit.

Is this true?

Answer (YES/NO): YES